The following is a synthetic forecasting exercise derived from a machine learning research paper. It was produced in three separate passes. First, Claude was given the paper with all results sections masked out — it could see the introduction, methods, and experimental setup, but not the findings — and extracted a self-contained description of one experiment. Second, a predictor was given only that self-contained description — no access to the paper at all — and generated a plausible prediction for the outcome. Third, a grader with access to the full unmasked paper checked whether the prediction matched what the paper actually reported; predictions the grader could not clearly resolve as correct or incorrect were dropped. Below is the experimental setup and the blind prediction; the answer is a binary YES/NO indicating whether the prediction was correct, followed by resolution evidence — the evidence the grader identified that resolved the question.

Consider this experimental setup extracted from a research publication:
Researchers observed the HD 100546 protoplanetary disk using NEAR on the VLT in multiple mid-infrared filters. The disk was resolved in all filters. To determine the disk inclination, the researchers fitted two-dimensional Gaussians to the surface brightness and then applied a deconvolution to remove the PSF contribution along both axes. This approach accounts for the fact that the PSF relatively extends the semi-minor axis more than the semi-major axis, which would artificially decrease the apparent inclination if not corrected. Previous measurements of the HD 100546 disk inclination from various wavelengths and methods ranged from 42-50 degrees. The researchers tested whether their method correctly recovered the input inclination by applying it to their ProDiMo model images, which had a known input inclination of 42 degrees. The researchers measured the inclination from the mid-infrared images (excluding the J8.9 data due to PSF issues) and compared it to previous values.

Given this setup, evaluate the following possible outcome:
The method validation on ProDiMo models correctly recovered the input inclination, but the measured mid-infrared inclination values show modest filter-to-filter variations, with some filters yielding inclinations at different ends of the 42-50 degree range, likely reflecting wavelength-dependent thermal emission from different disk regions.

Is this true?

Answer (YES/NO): NO